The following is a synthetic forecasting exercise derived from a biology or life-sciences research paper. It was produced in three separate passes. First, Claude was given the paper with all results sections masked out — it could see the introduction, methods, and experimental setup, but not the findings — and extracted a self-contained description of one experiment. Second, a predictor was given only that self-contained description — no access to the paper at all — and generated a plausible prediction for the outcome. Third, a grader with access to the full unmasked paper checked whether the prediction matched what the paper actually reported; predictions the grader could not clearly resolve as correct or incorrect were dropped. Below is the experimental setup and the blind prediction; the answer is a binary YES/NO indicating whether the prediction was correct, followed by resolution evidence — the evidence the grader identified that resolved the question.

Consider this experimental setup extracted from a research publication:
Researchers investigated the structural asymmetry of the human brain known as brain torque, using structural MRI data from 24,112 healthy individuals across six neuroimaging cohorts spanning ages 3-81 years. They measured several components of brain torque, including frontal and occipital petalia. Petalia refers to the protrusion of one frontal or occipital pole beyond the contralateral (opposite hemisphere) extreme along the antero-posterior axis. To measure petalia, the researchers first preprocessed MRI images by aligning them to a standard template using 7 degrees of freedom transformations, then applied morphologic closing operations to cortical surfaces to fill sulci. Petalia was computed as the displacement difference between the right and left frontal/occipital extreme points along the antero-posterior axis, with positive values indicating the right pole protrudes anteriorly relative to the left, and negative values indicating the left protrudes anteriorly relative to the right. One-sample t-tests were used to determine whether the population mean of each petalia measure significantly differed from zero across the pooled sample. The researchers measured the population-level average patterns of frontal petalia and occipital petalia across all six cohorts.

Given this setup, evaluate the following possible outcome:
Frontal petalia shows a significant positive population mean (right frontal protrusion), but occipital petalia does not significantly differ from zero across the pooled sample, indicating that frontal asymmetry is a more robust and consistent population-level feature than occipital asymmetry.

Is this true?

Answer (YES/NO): NO